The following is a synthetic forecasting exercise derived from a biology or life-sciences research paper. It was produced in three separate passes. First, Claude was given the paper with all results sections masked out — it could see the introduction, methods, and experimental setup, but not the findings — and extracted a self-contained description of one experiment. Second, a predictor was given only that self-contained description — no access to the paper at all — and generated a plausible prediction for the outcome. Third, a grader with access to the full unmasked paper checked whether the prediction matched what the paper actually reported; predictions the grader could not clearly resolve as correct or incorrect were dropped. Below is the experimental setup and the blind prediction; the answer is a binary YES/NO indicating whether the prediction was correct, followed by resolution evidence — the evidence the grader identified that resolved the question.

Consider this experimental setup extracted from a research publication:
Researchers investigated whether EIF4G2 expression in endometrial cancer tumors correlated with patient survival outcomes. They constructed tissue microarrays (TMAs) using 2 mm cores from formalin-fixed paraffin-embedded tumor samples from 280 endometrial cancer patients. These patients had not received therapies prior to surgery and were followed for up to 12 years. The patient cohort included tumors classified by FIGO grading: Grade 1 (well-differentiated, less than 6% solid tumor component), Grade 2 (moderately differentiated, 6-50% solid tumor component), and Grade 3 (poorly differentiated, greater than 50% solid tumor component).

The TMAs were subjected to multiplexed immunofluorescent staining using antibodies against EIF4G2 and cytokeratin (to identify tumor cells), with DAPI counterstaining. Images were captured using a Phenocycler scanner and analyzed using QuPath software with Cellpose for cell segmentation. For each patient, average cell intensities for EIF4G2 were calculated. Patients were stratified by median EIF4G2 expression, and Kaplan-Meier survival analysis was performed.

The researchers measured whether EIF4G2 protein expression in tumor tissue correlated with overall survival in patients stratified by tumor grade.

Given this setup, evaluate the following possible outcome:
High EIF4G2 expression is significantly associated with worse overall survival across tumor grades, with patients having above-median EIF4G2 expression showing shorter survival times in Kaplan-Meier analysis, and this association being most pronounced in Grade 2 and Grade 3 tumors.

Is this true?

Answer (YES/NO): NO